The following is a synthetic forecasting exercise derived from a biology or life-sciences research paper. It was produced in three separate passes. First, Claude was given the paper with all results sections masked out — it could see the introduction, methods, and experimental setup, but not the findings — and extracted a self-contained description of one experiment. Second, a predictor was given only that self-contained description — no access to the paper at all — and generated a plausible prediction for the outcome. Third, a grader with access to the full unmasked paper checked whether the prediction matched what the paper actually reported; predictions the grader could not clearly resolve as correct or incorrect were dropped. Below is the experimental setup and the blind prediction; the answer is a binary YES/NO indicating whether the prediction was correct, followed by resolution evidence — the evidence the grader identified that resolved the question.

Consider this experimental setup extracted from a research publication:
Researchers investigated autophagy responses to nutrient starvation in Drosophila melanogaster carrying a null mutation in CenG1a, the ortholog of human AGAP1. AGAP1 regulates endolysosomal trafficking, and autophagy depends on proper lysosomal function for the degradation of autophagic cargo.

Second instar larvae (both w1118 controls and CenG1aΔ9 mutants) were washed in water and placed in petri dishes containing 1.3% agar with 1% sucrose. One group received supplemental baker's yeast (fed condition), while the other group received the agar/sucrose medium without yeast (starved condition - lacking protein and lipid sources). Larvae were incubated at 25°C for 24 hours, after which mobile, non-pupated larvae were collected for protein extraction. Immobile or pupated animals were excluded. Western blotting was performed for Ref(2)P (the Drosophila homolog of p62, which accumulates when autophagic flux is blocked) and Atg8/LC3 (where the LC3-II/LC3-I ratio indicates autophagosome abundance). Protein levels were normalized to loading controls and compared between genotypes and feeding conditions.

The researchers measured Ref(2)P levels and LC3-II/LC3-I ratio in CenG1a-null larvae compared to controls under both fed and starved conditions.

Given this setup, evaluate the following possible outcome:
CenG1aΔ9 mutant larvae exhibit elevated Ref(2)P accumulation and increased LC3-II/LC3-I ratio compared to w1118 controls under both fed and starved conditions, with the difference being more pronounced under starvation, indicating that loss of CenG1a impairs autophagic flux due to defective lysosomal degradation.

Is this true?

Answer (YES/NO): NO